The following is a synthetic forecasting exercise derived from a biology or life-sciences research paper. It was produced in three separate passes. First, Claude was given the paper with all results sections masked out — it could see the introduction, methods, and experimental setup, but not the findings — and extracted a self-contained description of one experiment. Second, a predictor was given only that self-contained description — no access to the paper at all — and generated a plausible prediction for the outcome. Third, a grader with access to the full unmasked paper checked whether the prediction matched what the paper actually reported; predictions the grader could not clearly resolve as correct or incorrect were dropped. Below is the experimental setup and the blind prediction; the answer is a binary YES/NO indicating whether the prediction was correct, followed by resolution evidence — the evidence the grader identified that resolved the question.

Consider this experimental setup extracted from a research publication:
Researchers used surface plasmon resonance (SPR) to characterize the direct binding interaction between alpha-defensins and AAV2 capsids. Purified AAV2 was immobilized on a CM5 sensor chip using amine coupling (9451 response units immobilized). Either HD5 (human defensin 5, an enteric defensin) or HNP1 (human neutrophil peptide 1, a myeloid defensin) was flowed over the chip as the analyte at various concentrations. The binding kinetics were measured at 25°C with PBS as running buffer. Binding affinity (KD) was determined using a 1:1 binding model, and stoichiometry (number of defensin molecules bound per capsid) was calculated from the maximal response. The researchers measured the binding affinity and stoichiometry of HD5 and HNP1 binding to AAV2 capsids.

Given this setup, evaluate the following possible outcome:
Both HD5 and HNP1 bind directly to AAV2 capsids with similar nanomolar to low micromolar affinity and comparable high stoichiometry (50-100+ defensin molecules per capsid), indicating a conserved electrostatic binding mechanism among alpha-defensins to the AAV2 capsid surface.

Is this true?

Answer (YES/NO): NO